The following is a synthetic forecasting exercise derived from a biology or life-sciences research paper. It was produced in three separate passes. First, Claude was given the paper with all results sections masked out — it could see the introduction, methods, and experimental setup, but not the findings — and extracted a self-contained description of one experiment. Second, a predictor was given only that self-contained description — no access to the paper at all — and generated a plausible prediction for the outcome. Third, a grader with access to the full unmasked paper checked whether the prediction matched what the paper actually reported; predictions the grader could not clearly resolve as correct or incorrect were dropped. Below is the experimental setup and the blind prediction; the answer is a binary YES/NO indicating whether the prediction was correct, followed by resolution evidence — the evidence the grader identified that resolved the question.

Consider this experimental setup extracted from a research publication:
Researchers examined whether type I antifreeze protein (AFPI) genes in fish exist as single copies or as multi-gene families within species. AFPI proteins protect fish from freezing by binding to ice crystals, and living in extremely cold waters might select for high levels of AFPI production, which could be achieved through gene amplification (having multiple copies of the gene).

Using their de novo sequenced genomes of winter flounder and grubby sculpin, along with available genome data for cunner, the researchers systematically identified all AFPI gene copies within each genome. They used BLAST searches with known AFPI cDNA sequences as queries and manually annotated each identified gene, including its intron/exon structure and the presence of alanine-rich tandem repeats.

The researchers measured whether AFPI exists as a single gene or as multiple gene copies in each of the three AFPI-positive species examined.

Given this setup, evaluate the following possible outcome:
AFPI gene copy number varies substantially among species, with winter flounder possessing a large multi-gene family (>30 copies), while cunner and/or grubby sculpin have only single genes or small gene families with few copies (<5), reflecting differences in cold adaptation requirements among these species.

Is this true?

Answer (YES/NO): NO